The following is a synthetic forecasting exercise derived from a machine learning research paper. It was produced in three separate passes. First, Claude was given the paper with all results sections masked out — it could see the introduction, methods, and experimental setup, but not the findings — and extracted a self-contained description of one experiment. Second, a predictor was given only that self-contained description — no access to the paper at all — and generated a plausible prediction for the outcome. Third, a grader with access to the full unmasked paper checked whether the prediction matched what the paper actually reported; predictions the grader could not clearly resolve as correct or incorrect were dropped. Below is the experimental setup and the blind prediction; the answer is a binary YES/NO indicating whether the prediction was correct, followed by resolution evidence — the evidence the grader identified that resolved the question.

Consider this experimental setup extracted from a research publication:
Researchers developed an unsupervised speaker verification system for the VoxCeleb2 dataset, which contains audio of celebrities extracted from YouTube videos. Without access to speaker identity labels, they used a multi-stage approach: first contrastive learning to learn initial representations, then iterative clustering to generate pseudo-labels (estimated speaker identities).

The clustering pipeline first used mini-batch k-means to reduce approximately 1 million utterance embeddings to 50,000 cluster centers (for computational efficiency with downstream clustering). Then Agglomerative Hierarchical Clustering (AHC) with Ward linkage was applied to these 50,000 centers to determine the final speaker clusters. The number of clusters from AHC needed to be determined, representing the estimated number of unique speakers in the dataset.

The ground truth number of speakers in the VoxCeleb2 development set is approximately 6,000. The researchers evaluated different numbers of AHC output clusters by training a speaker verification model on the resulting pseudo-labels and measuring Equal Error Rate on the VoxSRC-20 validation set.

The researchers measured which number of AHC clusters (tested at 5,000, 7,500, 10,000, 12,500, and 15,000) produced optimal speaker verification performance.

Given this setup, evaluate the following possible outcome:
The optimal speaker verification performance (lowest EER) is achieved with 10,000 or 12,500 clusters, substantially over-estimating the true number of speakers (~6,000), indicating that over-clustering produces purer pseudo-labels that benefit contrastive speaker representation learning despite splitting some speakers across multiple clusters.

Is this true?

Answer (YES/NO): NO